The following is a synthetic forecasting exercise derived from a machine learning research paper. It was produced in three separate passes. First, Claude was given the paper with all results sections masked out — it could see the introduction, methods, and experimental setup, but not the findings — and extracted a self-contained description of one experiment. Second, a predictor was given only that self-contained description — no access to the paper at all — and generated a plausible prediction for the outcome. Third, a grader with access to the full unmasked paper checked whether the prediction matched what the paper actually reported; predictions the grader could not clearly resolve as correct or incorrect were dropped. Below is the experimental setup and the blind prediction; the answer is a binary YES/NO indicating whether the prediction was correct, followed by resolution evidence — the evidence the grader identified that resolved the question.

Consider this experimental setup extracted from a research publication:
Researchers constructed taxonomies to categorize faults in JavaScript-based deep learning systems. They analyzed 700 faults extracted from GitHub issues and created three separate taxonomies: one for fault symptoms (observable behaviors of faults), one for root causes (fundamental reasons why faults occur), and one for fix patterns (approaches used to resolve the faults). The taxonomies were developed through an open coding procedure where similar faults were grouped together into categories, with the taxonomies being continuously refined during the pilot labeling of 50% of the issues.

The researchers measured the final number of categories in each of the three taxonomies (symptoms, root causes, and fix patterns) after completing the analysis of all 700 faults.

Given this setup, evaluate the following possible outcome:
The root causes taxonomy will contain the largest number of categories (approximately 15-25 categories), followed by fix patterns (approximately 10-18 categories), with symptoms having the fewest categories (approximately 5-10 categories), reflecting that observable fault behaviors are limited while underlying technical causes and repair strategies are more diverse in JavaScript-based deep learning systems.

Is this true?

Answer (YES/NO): NO